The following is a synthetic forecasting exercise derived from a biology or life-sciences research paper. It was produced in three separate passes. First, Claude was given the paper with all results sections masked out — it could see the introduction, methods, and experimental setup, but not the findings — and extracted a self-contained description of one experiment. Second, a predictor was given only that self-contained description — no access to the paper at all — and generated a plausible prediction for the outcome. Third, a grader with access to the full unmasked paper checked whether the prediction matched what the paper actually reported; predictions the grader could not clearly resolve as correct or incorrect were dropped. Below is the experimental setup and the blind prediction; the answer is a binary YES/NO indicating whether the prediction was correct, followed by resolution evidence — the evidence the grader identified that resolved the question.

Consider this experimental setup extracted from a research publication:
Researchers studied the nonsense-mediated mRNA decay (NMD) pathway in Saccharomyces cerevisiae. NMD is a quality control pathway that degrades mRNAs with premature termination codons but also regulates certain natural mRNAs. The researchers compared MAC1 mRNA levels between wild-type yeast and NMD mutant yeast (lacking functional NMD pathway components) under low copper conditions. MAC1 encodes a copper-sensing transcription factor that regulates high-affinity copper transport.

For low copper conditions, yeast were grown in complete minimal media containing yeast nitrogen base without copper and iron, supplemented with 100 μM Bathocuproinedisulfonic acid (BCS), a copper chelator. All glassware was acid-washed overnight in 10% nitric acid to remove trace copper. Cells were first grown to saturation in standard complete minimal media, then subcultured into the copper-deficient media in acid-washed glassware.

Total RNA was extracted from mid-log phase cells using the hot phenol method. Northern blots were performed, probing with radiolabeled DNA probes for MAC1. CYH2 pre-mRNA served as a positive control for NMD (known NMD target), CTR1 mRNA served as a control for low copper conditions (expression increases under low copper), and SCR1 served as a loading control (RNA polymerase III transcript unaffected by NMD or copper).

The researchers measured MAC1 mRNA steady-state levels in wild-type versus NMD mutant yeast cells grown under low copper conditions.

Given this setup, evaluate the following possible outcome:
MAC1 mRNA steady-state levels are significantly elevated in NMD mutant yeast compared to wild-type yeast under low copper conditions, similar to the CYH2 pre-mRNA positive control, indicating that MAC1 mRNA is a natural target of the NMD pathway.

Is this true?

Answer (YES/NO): NO